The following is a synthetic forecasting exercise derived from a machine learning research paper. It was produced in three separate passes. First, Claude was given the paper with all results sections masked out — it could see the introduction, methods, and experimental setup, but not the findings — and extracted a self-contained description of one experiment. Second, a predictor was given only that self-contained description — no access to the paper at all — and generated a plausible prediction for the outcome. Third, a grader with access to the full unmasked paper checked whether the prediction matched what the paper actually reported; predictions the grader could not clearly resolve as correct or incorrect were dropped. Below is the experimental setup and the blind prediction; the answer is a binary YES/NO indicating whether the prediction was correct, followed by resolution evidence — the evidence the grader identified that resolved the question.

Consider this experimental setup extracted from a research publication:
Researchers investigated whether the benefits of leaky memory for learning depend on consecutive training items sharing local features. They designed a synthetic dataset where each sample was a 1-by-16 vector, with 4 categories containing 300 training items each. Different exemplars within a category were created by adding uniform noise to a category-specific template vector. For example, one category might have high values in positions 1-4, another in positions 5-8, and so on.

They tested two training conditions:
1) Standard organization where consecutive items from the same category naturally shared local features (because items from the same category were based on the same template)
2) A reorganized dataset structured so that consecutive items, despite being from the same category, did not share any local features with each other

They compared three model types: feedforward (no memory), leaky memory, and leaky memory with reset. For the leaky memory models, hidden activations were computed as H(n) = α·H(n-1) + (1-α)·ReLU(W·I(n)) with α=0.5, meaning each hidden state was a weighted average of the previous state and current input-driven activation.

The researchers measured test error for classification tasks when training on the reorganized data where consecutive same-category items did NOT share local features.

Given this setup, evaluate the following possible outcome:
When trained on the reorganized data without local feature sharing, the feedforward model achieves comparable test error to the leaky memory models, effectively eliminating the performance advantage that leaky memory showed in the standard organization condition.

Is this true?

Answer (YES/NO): NO